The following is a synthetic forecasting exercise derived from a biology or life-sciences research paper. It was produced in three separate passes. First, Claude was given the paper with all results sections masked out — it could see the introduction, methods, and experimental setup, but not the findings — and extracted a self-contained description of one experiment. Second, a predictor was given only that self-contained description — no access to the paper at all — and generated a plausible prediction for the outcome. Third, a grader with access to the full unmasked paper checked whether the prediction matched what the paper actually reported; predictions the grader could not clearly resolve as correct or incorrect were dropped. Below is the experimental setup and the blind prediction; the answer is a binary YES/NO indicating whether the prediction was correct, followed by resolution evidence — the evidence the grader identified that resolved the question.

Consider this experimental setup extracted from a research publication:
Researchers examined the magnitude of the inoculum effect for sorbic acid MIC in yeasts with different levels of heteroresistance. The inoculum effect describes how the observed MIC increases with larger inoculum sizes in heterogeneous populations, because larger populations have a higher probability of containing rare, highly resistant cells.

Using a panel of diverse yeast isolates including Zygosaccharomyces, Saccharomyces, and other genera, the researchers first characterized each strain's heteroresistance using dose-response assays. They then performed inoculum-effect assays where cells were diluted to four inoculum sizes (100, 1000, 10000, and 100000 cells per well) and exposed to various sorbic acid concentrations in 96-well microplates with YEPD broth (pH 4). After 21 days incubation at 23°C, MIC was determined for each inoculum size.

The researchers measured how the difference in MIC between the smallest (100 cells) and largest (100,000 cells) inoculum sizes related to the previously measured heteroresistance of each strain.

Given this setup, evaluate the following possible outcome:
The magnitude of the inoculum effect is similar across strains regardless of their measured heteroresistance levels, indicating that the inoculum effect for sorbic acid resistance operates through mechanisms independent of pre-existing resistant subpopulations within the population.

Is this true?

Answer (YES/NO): NO